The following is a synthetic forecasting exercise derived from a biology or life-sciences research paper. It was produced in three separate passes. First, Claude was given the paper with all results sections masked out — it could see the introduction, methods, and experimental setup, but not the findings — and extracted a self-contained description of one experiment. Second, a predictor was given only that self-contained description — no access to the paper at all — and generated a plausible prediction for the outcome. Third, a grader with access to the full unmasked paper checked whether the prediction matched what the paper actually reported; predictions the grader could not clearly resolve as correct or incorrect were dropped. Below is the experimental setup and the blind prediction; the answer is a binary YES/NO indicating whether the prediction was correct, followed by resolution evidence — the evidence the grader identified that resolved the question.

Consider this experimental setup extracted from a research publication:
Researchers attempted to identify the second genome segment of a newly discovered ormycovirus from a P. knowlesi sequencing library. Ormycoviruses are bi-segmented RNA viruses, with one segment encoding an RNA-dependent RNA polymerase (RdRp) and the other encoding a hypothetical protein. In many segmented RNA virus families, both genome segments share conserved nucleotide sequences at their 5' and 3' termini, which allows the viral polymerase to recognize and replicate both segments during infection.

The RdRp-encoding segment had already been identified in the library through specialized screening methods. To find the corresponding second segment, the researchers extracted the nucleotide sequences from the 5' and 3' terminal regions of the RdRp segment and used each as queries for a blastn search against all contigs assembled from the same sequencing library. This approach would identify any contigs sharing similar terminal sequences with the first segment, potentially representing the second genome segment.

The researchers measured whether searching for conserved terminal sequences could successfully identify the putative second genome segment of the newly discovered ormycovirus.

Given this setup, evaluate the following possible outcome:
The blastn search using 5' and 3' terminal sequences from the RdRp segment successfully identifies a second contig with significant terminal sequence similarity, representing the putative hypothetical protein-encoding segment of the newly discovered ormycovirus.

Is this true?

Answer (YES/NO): NO